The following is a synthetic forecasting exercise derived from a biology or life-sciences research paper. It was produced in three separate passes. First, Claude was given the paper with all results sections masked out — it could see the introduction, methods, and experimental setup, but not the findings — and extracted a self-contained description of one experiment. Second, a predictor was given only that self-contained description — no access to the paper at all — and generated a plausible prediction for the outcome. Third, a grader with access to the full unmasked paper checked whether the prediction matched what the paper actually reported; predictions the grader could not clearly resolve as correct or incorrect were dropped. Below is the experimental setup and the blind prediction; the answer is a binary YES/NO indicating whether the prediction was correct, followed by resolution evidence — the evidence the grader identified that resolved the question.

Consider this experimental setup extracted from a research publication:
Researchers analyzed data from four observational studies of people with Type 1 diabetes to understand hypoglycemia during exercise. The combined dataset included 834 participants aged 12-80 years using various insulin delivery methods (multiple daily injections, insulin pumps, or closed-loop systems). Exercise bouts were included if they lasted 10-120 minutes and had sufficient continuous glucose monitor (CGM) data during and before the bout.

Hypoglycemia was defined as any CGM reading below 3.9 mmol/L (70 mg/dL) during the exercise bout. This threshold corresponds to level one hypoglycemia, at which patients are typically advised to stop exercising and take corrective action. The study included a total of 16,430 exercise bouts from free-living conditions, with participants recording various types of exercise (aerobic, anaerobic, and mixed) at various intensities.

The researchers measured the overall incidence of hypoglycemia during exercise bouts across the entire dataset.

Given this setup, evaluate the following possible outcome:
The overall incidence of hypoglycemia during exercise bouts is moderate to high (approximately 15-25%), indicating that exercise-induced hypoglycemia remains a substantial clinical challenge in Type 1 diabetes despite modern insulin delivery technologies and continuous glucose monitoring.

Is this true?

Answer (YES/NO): NO